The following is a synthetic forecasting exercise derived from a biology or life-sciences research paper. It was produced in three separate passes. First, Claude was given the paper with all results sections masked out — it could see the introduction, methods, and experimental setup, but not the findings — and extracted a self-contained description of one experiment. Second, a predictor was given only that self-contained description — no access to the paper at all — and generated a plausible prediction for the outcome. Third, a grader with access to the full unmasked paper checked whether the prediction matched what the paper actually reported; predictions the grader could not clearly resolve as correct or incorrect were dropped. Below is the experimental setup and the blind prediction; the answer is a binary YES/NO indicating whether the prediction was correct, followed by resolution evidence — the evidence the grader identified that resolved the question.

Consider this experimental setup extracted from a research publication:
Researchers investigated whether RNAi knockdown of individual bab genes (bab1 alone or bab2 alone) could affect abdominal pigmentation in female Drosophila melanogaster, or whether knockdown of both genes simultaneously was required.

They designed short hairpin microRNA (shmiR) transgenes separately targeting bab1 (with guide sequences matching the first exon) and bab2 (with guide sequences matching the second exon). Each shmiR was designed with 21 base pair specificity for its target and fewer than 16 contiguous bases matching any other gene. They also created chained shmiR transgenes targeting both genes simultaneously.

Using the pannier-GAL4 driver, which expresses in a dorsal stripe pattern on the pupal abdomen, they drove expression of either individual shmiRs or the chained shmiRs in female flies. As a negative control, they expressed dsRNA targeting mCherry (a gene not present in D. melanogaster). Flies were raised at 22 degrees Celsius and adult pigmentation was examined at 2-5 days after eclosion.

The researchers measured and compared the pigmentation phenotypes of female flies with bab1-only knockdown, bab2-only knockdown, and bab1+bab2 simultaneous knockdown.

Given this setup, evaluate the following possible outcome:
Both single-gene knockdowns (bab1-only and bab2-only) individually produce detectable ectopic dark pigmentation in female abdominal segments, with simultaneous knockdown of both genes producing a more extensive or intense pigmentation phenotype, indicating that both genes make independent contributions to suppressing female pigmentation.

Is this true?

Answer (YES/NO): YES